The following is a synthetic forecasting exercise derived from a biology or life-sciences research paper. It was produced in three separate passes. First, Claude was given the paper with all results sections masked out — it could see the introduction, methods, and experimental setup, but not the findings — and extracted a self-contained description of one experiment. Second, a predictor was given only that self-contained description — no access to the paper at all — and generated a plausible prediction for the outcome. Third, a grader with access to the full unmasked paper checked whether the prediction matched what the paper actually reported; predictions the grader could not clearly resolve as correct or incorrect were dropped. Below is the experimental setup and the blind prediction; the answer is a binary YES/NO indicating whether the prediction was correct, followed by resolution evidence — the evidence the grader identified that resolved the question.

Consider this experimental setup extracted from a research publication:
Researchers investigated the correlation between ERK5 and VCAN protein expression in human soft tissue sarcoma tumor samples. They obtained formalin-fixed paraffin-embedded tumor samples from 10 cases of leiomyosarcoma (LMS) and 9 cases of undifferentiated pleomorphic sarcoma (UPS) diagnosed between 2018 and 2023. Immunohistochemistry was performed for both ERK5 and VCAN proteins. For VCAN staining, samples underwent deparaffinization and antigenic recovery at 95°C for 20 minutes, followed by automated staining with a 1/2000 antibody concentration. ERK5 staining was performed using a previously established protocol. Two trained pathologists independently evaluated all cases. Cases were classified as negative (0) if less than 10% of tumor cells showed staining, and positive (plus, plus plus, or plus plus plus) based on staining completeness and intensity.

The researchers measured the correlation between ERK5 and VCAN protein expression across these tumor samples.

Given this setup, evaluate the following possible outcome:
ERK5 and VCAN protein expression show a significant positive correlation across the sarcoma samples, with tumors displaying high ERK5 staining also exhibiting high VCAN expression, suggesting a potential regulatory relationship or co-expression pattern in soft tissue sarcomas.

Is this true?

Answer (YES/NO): YES